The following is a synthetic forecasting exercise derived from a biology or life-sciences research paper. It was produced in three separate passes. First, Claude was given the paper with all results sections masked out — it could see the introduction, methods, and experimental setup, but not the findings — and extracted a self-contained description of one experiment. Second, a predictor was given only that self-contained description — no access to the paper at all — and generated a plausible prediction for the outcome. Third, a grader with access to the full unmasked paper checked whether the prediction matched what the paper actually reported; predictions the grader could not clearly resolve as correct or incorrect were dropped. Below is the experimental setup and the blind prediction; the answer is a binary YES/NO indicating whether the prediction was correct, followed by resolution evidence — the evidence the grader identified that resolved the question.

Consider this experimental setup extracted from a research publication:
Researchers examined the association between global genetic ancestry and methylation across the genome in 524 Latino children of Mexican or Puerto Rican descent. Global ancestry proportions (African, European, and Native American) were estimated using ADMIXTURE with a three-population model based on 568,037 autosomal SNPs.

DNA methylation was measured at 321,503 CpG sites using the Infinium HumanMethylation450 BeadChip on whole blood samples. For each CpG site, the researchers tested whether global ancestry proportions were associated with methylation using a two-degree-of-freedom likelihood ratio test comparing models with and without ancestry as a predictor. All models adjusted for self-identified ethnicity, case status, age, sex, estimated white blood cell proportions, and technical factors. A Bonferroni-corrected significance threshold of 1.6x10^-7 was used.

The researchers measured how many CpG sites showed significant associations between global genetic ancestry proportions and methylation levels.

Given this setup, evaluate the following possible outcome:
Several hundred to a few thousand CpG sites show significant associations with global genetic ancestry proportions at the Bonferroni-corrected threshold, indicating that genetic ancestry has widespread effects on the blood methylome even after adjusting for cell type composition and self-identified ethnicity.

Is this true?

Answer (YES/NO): NO